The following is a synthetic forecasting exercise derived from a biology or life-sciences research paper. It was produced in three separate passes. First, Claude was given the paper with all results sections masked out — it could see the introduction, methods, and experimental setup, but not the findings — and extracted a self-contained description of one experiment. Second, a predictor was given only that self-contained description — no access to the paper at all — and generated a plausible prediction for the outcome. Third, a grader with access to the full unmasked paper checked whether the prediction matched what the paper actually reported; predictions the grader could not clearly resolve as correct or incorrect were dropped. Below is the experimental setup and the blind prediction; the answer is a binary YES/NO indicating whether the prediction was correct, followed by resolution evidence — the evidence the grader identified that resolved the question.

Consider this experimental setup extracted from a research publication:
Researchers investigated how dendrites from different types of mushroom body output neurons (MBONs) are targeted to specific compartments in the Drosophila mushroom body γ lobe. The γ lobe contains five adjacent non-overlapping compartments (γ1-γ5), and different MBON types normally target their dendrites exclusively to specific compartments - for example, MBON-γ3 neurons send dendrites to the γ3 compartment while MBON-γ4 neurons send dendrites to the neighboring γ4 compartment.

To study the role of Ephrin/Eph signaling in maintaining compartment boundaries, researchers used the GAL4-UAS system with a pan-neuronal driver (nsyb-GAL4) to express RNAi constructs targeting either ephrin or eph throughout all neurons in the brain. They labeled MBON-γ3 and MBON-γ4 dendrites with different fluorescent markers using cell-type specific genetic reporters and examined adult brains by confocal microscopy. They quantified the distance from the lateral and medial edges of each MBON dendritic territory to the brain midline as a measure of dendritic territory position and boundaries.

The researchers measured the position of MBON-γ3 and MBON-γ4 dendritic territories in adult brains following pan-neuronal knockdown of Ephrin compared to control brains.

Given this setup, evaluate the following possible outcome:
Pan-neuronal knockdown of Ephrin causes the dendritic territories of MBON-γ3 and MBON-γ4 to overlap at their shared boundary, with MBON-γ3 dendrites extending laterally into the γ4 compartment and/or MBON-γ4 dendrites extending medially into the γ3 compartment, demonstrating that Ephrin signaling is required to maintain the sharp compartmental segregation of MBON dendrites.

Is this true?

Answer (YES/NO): NO